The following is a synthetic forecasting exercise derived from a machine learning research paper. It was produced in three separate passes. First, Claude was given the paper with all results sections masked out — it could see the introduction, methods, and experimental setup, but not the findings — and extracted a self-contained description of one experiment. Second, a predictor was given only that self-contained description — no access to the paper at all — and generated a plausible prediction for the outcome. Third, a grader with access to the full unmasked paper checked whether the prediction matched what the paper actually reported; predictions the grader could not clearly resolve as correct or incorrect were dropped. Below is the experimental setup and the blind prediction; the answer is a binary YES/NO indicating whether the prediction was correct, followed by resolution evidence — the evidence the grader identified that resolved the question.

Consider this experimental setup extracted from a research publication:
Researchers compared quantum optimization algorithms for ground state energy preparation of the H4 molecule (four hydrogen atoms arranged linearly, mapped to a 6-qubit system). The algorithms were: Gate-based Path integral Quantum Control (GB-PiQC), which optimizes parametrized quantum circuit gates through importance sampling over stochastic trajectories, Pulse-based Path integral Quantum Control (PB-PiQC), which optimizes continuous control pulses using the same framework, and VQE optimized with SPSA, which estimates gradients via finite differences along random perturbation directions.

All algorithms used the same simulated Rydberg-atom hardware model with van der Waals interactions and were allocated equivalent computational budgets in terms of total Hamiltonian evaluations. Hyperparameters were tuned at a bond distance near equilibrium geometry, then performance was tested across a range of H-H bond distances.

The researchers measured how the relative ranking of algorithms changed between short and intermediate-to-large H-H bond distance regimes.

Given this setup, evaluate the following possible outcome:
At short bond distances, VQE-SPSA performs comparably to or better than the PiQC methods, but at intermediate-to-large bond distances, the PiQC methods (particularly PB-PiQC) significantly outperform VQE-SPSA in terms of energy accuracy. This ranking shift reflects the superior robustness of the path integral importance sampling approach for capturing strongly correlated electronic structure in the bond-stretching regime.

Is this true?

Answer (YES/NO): NO